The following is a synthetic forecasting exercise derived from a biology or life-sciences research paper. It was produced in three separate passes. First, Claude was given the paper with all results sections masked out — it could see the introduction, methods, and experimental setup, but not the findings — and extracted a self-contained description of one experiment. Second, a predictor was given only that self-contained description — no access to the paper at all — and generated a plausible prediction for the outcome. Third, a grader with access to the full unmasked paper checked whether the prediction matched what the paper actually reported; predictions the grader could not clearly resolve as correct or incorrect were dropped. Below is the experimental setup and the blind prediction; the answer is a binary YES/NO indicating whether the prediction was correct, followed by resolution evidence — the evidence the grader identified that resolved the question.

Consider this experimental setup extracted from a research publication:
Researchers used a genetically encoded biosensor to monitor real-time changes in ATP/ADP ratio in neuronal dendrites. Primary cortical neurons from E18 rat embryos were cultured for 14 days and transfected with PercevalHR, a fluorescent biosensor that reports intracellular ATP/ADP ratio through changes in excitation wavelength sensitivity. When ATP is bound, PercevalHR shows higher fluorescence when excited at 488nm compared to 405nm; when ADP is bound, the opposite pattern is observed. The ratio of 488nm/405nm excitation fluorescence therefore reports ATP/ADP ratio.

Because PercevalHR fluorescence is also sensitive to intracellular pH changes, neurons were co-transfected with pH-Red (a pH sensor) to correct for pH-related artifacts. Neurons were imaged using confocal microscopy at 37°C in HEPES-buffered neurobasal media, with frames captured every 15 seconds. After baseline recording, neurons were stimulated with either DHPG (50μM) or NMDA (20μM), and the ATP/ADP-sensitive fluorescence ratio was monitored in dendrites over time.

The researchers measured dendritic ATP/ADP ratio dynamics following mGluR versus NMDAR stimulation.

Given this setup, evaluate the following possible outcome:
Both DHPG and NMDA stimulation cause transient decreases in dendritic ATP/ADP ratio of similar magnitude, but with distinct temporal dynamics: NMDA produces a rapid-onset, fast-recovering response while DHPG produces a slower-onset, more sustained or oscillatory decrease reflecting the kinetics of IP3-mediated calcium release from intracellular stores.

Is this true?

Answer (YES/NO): NO